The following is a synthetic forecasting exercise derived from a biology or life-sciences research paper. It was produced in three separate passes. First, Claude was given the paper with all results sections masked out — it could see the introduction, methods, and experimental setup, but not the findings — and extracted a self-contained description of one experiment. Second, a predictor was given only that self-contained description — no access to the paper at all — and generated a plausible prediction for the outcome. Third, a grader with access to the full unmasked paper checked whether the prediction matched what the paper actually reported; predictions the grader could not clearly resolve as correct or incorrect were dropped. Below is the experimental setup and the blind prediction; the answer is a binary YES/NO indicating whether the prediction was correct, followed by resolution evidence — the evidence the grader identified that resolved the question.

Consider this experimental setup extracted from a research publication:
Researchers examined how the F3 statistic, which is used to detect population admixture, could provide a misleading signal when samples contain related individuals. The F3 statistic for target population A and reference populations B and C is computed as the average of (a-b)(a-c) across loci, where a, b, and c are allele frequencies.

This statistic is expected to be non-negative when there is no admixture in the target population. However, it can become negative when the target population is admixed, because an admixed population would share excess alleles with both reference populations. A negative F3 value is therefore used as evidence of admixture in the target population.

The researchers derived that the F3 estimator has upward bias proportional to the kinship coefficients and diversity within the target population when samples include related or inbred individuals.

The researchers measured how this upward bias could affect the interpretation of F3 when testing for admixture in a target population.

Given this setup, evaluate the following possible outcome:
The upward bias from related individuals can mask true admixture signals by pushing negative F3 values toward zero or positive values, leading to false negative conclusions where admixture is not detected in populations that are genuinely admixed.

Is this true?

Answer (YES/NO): YES